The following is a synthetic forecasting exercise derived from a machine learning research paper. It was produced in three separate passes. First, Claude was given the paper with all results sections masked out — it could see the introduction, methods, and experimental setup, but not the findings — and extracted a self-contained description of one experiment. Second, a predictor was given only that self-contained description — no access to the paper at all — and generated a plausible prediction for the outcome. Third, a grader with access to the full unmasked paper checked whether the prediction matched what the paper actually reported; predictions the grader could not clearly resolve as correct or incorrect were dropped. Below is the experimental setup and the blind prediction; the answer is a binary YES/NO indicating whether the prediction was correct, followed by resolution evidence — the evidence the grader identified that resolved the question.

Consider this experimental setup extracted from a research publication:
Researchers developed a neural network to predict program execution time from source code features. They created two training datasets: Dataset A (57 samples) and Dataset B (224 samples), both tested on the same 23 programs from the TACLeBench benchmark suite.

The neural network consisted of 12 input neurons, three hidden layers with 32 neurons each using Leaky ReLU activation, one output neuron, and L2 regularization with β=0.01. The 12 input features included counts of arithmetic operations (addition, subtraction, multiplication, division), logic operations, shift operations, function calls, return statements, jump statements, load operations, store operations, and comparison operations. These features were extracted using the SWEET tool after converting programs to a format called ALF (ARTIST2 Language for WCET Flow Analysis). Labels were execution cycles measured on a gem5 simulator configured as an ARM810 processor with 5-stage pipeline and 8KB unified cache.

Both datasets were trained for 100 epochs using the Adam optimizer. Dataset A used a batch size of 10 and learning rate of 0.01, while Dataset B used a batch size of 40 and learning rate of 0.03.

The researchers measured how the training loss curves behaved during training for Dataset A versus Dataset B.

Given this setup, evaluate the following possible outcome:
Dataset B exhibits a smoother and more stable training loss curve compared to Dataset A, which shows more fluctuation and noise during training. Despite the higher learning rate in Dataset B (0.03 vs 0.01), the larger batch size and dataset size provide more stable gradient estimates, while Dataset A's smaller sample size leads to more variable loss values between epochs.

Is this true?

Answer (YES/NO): YES